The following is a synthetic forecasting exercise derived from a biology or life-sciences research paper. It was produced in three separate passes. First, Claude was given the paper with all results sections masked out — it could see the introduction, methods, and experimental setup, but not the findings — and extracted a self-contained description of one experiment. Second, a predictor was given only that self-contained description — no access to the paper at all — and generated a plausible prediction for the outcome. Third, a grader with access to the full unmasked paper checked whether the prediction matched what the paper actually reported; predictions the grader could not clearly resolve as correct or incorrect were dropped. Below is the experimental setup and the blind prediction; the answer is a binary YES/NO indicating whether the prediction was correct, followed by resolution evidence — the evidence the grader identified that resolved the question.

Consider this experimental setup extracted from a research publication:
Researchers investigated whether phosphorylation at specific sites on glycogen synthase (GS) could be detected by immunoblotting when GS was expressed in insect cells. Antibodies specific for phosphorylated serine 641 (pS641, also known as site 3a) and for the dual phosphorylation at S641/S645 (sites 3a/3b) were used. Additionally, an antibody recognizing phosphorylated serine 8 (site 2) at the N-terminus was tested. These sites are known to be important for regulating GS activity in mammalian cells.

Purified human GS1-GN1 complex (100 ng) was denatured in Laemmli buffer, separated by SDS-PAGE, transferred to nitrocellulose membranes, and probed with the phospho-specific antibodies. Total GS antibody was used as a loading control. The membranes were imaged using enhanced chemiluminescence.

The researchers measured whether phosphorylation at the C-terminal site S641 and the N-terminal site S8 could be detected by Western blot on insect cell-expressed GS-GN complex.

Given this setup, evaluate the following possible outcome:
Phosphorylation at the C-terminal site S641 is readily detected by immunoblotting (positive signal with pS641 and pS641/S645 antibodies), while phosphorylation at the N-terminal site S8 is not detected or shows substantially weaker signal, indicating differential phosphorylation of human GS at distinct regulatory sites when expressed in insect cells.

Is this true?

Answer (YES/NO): NO